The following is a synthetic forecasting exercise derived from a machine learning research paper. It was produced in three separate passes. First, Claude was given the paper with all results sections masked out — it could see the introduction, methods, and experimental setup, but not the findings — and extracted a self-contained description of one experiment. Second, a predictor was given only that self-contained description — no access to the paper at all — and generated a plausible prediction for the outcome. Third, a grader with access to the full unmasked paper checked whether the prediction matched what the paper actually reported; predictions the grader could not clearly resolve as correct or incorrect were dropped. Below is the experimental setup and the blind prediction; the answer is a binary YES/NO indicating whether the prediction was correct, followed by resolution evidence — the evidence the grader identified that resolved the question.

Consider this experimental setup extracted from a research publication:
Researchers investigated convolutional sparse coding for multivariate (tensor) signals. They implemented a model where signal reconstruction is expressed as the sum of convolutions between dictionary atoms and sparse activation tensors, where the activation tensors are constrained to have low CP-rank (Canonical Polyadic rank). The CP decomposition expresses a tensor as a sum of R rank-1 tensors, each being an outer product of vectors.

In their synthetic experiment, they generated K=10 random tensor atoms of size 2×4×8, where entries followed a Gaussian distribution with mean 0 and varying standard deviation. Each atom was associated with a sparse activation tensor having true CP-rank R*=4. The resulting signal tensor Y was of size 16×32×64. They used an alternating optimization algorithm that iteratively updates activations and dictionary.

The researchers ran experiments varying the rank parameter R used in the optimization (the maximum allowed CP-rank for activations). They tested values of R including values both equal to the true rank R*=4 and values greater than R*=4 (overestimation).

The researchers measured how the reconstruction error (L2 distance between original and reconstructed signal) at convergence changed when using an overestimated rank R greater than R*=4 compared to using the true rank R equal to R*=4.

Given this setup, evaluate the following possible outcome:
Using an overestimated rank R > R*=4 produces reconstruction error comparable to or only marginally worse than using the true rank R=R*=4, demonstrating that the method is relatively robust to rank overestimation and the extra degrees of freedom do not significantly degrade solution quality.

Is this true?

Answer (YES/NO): YES